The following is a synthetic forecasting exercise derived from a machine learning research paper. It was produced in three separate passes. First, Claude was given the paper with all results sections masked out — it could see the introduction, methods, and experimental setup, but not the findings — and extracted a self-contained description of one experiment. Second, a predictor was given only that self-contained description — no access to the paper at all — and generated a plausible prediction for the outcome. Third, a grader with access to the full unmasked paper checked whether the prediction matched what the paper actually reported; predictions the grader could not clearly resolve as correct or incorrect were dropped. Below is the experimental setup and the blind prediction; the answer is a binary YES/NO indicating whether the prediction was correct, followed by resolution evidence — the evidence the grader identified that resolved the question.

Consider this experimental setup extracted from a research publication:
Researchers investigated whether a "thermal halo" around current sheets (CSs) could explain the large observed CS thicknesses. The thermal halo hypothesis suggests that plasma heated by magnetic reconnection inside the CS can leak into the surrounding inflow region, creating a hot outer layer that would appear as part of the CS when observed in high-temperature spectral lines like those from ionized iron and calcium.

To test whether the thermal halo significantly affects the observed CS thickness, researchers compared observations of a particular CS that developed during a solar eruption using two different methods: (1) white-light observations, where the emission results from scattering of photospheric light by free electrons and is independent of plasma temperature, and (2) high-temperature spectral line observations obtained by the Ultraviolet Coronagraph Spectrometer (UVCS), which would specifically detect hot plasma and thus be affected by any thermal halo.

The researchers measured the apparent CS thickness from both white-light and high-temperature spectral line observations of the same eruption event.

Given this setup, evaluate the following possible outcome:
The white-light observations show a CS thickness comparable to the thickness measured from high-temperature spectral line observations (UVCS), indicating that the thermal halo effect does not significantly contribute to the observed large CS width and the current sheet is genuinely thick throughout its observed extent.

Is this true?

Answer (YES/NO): YES